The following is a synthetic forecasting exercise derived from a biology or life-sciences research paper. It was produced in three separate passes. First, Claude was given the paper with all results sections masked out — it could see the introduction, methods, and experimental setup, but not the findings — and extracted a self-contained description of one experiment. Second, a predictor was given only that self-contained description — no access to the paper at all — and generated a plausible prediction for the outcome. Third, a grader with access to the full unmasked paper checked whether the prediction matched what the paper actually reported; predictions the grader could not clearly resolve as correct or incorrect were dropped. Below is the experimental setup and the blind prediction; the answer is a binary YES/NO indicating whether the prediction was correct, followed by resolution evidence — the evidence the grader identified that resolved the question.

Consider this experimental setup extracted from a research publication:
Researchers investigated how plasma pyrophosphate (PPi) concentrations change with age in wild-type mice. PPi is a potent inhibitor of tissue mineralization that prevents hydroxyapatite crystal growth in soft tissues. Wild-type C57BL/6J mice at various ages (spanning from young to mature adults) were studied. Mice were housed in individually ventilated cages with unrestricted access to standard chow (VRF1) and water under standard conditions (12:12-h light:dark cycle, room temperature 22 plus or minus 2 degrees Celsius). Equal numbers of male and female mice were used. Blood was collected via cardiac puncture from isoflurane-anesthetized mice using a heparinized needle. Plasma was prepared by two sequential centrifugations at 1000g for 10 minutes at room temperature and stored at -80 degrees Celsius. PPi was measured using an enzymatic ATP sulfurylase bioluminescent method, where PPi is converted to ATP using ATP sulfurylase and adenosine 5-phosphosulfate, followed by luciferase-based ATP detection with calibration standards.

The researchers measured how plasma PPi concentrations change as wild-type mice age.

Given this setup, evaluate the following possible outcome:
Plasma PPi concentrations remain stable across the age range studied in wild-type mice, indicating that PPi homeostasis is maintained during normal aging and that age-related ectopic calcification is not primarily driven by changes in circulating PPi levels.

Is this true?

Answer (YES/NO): NO